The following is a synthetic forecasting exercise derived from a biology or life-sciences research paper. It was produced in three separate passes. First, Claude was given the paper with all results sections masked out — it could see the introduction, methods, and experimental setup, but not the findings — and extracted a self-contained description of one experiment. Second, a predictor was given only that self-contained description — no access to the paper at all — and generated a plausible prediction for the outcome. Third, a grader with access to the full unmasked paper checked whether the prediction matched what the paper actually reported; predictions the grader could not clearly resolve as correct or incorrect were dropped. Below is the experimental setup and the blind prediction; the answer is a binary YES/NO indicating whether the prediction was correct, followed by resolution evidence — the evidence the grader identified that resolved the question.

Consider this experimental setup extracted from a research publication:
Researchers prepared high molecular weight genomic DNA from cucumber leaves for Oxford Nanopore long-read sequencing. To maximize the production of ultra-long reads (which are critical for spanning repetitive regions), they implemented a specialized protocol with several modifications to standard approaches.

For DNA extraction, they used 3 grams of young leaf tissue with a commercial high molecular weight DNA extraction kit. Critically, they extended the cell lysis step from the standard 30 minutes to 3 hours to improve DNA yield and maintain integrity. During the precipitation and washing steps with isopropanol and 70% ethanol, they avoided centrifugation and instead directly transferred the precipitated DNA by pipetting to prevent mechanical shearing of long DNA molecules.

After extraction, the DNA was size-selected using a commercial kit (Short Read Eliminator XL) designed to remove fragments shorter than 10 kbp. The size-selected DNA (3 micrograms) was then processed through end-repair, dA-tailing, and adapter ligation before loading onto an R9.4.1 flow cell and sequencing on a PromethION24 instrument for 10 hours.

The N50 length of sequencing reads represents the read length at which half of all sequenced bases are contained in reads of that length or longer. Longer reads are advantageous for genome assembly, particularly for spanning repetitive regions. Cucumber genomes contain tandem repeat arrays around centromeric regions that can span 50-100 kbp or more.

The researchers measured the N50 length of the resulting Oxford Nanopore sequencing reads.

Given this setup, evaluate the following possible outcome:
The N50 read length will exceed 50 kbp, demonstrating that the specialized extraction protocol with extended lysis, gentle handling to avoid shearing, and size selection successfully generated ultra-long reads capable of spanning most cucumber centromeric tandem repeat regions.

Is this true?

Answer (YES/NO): NO